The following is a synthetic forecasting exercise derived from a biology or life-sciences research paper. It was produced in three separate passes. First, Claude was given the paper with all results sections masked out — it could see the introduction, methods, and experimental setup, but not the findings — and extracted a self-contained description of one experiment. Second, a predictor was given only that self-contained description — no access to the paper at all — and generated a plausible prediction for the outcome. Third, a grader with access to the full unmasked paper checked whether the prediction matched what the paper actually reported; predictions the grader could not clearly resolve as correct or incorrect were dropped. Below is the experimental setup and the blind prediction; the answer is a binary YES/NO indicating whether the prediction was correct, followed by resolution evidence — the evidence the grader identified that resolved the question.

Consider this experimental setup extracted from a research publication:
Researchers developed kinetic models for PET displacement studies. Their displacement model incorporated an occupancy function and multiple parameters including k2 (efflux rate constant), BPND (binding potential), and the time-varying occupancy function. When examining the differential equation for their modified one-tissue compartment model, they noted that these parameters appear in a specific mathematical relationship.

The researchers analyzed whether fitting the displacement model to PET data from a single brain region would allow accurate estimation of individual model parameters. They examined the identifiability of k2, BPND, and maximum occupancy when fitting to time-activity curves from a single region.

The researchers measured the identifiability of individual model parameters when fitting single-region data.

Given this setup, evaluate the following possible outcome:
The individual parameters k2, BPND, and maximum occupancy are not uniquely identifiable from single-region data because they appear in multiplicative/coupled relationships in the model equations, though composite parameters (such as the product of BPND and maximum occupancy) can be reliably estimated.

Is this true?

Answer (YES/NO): YES